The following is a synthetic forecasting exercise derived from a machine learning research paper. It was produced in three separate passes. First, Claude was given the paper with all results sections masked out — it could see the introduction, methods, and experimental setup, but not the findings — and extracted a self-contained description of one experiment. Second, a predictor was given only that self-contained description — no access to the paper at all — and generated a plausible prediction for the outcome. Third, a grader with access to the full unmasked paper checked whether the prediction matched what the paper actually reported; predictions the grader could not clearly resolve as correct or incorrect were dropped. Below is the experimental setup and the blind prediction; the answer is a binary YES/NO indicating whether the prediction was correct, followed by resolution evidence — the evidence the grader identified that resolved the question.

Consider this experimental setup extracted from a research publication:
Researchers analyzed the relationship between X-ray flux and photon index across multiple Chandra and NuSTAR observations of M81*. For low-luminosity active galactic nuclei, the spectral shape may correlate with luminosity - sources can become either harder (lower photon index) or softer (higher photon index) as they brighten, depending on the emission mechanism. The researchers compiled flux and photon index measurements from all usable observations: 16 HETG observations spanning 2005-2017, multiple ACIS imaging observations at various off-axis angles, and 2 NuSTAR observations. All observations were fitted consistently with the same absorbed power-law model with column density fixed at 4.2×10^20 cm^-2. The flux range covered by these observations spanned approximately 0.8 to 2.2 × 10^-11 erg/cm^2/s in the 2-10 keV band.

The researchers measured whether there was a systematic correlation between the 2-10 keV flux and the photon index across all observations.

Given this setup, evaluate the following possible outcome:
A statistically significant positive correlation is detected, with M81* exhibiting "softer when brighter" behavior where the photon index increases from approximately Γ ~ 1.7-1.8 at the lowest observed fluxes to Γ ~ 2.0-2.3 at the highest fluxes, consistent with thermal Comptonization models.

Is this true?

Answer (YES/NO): NO